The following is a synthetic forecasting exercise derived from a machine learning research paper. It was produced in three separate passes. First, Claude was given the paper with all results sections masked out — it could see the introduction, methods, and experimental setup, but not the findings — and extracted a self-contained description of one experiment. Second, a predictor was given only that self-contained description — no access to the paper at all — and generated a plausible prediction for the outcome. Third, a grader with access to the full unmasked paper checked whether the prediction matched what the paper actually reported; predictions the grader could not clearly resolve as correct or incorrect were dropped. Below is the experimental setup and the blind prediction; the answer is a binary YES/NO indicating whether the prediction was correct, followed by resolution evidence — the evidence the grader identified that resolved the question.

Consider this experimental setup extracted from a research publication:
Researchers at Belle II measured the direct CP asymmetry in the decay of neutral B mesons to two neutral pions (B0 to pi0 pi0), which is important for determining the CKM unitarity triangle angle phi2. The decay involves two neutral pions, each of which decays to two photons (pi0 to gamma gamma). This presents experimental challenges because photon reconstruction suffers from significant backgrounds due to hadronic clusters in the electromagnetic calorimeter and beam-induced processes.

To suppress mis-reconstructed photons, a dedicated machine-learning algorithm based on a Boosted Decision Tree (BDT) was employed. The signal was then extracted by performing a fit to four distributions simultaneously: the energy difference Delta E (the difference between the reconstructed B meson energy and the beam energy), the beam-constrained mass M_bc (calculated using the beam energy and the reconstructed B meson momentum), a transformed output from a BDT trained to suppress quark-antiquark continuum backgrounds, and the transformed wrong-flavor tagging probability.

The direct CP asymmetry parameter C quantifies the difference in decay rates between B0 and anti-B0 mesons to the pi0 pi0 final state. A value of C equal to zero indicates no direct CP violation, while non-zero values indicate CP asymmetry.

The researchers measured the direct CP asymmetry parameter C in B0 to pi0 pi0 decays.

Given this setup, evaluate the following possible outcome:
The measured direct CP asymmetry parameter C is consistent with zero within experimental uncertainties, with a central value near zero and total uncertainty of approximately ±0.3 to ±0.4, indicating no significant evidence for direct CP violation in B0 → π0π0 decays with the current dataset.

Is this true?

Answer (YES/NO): YES